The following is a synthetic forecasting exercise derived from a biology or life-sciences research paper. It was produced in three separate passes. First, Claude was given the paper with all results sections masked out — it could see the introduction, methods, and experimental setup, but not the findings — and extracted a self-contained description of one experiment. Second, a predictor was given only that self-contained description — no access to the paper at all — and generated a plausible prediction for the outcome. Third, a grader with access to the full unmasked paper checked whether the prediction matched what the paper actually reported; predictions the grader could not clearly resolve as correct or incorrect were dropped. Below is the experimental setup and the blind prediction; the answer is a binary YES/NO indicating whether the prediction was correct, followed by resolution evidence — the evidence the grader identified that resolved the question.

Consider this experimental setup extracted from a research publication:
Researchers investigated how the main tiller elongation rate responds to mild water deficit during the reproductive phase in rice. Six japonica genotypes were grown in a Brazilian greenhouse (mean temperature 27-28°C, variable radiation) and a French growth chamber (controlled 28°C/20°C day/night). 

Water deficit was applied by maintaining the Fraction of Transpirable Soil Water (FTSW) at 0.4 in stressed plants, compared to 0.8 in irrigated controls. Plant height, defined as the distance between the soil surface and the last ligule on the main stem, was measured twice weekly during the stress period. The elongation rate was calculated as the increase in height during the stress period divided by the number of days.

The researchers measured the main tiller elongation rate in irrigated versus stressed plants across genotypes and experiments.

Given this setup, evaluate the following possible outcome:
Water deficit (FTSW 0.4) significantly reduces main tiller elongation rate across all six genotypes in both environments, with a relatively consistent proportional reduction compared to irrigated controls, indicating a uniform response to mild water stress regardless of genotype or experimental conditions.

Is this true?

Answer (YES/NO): NO